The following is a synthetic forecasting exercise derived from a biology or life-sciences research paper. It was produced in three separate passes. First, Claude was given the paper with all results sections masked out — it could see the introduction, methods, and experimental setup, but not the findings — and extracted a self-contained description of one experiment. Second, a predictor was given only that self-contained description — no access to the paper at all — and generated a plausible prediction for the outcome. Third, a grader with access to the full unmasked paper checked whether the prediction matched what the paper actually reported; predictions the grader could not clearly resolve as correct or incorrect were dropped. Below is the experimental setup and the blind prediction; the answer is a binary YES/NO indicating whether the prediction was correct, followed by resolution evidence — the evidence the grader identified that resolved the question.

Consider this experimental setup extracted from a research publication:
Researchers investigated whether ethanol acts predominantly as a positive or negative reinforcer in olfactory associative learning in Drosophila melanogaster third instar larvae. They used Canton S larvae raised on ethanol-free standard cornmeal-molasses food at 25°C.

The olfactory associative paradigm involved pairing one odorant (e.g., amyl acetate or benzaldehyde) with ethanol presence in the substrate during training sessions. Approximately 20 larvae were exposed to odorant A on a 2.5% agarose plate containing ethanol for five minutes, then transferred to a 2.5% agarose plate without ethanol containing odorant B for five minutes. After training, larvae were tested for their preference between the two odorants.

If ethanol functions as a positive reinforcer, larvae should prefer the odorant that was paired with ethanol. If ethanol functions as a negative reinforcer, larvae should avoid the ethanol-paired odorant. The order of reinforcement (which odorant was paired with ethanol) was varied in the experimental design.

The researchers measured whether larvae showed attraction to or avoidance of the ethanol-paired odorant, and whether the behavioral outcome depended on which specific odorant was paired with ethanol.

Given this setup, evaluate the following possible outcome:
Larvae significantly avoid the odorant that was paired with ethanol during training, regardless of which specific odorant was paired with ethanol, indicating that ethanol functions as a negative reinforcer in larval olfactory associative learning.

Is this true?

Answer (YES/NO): NO